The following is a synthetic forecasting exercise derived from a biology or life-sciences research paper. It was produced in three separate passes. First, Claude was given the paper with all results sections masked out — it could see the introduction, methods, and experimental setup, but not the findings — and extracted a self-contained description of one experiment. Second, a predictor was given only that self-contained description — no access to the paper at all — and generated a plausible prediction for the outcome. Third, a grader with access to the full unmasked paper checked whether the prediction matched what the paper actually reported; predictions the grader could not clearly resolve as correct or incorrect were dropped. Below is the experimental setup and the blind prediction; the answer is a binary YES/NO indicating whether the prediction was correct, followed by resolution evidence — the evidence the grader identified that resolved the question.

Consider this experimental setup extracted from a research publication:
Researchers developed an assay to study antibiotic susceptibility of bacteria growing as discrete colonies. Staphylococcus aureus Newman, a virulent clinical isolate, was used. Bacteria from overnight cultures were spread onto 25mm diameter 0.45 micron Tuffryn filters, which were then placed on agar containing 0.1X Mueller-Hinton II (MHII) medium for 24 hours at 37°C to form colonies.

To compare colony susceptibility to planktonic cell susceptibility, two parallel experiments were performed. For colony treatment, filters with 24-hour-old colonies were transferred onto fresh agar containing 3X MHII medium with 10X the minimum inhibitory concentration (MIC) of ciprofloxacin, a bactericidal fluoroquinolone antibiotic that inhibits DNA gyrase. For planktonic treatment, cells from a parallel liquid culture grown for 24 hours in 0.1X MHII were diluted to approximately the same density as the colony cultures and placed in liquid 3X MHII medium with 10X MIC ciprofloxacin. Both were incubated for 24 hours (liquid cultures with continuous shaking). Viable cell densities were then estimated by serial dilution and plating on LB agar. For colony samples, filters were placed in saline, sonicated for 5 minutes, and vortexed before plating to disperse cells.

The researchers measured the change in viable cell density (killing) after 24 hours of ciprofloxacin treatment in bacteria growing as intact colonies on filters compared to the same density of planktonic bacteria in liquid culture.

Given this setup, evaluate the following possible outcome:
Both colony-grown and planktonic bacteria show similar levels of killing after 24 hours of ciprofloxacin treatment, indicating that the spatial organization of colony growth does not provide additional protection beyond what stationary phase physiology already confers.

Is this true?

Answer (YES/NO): NO